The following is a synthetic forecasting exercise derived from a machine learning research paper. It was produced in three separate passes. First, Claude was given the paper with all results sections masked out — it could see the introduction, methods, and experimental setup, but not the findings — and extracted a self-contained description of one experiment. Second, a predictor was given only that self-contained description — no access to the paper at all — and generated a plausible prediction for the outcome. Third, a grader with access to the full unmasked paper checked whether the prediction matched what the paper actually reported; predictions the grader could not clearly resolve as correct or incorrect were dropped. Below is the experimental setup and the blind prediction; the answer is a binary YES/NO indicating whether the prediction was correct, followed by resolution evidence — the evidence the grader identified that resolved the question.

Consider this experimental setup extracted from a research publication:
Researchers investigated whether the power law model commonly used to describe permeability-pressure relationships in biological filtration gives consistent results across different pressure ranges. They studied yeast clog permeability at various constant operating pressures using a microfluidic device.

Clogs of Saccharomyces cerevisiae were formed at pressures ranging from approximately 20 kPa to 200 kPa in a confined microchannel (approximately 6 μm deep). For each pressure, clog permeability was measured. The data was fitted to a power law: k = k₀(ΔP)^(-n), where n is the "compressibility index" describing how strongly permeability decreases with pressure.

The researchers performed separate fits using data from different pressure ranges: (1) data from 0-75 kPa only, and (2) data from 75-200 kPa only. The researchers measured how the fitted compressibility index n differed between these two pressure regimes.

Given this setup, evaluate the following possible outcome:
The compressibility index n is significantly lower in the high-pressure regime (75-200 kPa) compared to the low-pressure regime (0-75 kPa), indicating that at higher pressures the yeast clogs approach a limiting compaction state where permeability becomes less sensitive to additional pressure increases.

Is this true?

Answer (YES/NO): YES